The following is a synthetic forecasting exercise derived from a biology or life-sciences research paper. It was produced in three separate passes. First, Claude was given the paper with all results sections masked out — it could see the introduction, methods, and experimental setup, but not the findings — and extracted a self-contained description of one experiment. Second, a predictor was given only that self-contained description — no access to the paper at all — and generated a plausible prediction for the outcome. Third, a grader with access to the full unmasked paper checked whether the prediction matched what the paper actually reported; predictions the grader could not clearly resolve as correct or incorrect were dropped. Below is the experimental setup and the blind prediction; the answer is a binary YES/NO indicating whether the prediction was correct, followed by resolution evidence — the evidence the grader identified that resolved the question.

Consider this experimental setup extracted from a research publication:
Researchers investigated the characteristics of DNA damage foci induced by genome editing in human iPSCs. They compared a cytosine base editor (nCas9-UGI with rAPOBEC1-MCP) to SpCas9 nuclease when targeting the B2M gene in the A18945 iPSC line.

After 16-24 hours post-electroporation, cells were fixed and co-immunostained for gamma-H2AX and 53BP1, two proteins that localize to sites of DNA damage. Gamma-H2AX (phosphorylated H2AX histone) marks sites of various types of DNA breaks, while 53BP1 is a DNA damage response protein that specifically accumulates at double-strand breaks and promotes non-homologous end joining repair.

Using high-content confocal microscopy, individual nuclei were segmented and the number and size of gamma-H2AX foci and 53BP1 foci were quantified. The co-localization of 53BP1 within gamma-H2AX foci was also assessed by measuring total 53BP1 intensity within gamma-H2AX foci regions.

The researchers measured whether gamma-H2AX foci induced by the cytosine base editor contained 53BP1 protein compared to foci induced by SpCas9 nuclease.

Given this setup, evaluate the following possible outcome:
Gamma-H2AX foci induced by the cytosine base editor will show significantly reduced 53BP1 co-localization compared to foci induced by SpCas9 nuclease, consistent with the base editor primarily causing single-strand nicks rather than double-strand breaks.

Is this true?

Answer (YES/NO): YES